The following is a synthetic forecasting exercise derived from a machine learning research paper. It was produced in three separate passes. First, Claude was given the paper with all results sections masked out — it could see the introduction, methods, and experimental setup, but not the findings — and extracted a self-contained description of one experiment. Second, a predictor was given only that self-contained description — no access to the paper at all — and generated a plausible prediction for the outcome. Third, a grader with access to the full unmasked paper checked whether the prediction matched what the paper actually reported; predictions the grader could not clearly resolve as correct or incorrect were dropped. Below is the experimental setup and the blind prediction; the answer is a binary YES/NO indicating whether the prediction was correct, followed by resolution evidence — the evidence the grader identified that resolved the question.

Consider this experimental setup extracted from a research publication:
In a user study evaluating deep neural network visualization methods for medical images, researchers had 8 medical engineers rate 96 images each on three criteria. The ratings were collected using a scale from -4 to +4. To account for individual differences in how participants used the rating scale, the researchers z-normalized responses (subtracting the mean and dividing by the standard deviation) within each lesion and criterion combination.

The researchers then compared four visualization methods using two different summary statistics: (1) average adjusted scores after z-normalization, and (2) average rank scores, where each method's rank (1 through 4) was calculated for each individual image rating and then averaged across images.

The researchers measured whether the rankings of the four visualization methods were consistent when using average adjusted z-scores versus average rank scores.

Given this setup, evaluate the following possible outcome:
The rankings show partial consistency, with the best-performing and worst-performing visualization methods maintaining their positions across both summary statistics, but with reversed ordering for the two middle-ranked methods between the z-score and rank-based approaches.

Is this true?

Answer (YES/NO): NO